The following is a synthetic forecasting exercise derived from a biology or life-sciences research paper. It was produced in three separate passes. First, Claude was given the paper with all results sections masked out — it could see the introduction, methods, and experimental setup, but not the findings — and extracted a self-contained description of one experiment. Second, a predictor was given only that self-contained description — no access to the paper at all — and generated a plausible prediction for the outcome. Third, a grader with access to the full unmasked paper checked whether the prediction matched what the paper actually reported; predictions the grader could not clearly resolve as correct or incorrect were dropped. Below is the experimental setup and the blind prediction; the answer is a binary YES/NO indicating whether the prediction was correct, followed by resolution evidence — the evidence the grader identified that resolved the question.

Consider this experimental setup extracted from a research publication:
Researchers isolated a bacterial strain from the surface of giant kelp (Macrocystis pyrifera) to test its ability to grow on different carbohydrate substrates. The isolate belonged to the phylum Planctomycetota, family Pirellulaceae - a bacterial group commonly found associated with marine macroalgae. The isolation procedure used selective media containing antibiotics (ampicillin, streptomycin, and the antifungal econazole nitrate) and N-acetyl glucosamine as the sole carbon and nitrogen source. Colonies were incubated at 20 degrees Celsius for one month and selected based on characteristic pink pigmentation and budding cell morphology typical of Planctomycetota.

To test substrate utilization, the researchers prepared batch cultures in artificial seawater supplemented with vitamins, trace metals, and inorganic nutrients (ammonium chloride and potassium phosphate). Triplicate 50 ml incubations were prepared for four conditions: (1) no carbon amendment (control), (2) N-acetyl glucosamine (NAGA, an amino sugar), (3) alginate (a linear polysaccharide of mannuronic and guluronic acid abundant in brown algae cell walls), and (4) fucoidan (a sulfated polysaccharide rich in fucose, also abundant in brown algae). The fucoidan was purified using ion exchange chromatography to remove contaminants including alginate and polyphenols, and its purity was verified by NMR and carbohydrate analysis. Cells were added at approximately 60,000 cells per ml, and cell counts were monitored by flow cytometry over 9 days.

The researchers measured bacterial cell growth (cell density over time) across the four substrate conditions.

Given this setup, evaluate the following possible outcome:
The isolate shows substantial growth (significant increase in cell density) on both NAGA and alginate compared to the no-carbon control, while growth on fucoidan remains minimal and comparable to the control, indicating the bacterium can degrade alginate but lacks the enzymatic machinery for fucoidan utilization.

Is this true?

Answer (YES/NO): NO